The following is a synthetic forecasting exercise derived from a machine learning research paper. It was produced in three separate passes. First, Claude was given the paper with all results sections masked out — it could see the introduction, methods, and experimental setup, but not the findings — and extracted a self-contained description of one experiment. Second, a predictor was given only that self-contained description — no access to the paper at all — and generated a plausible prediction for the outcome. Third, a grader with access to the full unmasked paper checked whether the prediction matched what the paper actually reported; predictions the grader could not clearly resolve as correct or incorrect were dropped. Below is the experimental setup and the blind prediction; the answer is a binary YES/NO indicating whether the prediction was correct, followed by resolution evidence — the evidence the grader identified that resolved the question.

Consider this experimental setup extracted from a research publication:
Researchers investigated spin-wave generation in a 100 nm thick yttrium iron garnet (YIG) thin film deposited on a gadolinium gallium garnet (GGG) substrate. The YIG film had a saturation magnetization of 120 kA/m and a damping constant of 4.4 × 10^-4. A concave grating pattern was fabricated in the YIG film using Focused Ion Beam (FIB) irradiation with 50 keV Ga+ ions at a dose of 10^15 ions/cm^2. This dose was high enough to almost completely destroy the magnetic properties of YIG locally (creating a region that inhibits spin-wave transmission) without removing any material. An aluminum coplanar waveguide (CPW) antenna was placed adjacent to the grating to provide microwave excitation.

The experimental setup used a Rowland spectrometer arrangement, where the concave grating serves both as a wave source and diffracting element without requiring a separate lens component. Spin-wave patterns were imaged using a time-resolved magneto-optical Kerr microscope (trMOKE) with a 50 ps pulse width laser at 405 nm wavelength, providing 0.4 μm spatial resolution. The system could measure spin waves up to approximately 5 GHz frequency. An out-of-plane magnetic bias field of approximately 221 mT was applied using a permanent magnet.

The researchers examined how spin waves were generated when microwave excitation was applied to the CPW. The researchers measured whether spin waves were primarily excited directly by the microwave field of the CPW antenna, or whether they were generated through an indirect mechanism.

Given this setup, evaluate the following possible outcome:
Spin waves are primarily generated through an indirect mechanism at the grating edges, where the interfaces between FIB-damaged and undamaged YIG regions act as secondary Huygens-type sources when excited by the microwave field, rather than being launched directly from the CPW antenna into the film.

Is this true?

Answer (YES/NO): NO